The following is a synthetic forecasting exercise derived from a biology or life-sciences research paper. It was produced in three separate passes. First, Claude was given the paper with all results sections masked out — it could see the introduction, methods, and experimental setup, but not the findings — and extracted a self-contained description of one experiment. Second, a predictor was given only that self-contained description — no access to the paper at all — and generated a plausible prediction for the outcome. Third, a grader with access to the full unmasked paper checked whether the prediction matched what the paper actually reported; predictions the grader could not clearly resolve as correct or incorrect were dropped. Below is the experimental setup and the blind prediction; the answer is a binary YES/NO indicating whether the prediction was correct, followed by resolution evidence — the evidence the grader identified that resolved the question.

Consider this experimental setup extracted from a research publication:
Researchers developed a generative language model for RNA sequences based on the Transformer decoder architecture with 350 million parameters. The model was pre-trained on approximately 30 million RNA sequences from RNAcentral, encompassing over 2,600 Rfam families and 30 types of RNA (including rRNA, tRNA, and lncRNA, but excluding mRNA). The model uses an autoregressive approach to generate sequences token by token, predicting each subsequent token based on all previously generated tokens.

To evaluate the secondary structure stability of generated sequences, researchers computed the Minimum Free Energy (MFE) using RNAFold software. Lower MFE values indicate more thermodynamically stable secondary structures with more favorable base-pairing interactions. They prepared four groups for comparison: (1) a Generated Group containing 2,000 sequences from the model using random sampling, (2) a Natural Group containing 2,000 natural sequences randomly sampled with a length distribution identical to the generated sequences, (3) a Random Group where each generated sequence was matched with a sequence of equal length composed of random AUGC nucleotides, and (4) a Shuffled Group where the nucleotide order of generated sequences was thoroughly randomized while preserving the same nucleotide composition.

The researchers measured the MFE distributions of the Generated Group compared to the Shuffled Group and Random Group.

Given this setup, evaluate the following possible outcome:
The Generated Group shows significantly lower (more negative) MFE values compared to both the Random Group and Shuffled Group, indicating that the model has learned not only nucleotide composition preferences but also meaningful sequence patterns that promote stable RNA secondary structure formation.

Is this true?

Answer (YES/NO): YES